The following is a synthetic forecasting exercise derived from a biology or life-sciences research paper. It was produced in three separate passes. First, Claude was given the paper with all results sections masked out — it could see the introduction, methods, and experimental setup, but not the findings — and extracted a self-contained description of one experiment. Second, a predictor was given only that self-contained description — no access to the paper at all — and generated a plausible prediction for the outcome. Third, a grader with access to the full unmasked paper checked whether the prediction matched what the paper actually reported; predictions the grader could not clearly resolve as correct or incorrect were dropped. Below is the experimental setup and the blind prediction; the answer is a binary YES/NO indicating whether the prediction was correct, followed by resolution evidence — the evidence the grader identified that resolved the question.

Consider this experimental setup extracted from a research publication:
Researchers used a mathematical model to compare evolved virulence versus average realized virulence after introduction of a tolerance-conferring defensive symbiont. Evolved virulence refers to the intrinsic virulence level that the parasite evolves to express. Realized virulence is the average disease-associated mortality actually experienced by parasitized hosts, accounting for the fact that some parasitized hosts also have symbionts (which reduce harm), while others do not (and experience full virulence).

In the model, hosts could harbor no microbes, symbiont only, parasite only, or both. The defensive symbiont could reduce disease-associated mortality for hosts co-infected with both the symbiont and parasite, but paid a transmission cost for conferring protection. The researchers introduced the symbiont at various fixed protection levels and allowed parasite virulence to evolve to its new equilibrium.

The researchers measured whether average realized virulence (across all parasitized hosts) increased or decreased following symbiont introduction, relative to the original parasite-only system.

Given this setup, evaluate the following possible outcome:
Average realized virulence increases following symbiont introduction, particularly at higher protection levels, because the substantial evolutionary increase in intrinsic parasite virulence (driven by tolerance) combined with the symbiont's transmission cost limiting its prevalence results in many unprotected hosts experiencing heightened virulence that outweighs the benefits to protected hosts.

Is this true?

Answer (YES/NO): YES